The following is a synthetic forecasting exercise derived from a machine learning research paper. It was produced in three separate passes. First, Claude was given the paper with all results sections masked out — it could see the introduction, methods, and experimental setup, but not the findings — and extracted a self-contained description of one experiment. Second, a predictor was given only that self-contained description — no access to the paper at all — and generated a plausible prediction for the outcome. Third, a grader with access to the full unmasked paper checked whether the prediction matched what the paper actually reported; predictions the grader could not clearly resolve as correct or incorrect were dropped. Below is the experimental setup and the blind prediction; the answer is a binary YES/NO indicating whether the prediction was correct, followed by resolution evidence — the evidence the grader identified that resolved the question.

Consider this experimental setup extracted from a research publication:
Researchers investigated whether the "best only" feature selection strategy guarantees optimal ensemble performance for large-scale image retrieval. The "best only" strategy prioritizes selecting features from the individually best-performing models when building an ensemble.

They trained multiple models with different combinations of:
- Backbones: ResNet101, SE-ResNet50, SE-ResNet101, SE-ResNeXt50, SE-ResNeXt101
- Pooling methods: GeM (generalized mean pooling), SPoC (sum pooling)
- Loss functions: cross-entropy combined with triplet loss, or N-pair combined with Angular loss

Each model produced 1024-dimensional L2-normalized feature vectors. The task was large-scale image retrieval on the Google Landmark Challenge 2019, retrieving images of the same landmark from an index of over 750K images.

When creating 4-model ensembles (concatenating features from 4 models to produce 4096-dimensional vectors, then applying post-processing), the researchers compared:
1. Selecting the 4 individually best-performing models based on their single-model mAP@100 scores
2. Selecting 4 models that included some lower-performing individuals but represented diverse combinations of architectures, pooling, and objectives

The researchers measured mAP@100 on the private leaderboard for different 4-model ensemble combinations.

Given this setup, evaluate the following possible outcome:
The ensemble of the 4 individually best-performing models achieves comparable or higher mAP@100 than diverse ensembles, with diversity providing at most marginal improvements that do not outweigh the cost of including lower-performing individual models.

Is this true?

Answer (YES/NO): YES